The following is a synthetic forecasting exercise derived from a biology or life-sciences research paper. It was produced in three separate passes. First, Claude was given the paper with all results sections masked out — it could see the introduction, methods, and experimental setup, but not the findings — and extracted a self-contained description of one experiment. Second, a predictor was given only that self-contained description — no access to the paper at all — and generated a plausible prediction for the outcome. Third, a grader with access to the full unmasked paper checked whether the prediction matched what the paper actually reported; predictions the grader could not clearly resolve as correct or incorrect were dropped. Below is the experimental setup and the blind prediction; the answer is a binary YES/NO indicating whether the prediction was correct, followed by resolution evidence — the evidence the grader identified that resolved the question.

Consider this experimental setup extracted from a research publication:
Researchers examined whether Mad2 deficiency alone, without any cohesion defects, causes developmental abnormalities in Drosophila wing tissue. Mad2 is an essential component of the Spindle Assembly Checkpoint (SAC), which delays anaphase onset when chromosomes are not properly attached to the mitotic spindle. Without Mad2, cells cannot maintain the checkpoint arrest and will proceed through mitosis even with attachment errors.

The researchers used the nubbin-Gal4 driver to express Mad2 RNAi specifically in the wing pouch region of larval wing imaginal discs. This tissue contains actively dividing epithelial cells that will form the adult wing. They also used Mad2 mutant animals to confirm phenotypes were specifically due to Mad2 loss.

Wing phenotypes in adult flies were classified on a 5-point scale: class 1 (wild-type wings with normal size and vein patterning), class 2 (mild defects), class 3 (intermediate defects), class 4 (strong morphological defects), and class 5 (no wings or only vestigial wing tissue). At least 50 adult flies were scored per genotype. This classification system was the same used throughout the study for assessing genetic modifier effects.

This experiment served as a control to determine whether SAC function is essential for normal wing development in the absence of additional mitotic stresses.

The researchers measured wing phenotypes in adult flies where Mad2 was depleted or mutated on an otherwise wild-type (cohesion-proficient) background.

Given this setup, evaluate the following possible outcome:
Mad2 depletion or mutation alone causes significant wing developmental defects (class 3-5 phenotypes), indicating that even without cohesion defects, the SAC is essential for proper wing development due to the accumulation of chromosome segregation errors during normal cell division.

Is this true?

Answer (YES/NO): NO